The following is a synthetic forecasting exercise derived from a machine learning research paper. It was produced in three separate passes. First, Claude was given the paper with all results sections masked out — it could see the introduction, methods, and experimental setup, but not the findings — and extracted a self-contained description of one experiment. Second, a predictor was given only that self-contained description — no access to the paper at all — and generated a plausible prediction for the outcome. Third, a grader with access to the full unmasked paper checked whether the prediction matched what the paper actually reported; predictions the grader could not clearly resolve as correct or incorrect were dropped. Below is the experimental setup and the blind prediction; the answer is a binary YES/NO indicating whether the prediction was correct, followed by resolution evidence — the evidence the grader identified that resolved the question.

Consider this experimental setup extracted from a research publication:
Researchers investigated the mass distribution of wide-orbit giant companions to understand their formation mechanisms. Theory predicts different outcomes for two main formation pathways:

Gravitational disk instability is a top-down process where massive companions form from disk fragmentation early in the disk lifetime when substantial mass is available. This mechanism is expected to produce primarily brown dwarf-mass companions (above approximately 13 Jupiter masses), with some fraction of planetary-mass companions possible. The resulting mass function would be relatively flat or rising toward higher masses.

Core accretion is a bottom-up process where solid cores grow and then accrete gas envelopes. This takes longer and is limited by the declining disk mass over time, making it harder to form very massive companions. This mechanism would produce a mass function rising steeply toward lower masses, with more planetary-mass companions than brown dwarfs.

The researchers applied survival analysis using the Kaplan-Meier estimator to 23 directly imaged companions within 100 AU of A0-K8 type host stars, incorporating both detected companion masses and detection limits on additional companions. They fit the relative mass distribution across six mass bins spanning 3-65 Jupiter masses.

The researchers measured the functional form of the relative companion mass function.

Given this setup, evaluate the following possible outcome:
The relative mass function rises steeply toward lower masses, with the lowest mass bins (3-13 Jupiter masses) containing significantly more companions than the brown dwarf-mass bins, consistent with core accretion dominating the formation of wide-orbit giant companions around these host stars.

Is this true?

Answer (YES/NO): YES